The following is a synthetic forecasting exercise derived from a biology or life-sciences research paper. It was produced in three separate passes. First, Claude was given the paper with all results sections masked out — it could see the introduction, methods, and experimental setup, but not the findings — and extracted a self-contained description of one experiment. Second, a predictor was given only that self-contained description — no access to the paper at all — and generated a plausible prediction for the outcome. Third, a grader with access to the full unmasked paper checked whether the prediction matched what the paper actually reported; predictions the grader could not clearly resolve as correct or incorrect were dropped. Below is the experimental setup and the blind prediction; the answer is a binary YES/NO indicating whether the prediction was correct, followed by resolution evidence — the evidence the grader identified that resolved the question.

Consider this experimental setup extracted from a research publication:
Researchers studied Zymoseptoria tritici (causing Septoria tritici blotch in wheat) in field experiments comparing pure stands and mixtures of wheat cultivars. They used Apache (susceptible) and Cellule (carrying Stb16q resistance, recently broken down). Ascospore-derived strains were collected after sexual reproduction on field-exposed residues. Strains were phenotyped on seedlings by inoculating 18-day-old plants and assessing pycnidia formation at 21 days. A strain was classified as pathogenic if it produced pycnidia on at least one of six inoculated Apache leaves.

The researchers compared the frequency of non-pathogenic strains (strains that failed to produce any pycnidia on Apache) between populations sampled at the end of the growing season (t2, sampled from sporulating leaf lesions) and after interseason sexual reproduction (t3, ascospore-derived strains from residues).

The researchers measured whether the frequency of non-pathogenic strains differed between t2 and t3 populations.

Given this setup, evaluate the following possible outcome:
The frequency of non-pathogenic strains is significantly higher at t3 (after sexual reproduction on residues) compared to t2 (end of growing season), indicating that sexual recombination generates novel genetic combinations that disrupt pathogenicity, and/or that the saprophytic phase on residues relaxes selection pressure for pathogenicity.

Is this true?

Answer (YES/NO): NO